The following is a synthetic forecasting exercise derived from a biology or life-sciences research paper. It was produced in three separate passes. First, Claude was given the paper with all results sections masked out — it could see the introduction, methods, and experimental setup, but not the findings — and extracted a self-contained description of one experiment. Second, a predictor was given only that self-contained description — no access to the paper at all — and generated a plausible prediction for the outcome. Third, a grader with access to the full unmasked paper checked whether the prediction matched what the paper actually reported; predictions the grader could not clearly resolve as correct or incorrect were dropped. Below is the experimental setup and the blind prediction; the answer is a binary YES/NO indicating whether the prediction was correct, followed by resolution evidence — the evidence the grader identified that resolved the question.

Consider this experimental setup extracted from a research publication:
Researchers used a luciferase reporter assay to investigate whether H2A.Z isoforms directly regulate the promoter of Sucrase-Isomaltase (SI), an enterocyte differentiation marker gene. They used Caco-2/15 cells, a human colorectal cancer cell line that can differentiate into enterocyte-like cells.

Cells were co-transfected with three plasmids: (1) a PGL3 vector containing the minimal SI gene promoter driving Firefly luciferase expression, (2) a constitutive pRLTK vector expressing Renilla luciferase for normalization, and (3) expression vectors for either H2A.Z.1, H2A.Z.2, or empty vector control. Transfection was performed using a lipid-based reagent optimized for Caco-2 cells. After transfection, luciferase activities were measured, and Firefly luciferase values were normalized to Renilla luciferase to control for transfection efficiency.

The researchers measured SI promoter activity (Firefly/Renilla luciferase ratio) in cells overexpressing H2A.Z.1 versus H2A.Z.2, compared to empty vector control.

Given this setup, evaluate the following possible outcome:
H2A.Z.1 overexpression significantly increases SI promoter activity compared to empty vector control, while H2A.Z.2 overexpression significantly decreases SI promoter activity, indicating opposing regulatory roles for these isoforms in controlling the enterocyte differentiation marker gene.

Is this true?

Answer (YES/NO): NO